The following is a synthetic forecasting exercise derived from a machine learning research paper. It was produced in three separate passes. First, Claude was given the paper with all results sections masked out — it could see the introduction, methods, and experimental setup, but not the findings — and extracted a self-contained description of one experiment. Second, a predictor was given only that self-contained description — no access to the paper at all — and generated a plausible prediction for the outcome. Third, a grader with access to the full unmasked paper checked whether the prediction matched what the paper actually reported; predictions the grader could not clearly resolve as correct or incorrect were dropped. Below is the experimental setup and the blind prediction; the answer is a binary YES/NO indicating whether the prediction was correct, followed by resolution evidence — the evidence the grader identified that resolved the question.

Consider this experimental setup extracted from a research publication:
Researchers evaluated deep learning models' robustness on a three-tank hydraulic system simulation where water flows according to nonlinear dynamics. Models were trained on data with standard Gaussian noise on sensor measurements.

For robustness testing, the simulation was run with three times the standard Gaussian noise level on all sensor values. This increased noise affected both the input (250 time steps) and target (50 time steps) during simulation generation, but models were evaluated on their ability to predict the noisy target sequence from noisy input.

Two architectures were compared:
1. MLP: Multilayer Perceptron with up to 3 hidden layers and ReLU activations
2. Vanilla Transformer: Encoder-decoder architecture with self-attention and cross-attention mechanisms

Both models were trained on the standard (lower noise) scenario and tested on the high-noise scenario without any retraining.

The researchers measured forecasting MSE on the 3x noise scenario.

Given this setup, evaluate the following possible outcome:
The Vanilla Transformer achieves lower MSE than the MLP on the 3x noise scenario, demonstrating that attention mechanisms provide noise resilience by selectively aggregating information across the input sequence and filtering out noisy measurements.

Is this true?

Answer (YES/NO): NO